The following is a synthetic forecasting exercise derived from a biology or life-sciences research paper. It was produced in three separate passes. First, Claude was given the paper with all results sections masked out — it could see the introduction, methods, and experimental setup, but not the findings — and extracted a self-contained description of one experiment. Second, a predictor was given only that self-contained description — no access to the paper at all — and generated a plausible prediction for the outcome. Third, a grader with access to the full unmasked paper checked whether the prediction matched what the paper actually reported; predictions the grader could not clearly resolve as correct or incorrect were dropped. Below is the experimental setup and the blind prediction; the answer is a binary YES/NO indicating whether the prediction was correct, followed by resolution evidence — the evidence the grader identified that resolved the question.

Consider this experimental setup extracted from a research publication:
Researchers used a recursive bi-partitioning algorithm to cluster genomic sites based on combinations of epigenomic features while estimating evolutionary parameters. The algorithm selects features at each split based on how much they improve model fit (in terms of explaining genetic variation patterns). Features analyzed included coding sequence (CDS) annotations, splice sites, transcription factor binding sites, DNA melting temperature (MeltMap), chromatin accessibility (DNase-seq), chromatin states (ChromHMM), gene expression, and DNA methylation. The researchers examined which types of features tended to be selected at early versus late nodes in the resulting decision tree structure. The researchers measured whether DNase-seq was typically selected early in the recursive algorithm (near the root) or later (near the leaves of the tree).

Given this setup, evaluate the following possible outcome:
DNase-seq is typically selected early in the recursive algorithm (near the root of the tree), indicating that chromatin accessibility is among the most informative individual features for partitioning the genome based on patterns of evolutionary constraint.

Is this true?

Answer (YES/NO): NO